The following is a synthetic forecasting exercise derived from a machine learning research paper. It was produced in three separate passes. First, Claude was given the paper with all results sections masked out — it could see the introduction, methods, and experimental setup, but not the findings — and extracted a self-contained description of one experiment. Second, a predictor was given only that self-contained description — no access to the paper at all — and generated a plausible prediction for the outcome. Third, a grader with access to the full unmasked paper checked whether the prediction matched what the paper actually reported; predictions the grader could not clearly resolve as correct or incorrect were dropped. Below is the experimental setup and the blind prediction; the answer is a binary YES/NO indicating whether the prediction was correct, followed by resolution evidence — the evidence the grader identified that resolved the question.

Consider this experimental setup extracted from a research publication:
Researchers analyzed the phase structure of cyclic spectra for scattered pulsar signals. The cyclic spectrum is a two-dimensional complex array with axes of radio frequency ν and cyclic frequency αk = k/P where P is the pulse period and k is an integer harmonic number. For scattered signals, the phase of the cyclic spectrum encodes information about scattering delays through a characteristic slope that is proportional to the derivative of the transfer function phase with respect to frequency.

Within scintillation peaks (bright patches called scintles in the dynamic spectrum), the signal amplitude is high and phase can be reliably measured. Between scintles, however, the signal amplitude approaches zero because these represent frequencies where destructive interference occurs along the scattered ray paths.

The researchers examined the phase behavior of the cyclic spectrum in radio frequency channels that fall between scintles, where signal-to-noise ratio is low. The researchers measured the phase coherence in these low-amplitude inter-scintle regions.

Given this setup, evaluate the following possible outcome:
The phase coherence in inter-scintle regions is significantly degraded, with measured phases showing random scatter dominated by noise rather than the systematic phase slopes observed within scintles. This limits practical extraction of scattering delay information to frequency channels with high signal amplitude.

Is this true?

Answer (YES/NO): YES